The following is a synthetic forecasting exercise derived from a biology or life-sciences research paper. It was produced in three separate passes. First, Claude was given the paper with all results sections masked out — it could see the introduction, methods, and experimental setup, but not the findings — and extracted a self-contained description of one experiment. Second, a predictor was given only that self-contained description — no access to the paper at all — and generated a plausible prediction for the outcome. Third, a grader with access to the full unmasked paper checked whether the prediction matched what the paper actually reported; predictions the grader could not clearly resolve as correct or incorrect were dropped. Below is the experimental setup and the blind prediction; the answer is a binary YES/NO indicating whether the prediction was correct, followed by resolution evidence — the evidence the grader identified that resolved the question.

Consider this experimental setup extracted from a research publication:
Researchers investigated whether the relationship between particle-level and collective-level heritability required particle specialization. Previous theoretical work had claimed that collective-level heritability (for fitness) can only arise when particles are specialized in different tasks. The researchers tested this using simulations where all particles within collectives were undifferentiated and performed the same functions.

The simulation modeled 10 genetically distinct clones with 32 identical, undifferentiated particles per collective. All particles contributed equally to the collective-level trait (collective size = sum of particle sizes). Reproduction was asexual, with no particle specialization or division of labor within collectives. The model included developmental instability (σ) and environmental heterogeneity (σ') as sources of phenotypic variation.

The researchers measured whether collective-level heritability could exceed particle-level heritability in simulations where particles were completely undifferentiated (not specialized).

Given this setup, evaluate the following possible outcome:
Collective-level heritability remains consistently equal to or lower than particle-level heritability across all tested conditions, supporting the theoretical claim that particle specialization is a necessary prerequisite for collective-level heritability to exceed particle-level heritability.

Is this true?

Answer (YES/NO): NO